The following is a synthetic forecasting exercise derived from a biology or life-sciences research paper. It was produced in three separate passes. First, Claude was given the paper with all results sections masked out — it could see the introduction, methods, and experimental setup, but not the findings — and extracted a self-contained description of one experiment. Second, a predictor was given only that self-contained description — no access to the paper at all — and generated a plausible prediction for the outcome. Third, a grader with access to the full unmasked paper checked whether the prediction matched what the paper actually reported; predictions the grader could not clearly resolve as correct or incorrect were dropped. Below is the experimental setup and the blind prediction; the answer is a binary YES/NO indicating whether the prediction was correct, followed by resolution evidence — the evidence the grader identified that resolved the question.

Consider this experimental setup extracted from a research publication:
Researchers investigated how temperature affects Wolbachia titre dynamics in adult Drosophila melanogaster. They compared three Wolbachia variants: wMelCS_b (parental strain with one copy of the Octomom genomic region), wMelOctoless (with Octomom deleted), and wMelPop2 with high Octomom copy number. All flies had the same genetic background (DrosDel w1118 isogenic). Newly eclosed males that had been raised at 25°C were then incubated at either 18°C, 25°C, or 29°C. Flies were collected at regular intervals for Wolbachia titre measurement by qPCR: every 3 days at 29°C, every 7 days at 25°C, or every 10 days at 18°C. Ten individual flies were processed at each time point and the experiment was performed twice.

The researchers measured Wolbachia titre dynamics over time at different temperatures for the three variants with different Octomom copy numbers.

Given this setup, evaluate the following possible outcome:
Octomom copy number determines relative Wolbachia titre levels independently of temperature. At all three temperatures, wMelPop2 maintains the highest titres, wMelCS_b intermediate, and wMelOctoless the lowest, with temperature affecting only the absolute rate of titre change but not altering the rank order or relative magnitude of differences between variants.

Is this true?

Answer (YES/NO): NO